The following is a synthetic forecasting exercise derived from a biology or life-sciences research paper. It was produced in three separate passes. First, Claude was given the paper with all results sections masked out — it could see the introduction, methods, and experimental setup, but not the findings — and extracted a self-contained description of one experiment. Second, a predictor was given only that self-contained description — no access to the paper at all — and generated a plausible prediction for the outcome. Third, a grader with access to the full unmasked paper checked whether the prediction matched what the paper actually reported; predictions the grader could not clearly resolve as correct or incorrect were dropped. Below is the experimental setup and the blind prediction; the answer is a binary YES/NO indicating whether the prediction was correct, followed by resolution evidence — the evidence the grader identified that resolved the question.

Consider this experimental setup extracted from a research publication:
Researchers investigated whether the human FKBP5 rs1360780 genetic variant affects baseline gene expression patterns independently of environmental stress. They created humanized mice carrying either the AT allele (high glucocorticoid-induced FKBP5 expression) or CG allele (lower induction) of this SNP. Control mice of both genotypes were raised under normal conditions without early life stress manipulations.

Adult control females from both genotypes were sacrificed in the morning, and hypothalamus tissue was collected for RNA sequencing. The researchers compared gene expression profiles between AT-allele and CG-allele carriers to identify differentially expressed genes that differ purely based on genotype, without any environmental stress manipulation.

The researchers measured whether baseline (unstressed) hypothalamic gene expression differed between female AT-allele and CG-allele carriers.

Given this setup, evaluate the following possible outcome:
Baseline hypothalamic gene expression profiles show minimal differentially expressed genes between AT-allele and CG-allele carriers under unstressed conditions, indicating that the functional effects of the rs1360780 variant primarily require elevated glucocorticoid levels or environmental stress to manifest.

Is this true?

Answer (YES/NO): NO